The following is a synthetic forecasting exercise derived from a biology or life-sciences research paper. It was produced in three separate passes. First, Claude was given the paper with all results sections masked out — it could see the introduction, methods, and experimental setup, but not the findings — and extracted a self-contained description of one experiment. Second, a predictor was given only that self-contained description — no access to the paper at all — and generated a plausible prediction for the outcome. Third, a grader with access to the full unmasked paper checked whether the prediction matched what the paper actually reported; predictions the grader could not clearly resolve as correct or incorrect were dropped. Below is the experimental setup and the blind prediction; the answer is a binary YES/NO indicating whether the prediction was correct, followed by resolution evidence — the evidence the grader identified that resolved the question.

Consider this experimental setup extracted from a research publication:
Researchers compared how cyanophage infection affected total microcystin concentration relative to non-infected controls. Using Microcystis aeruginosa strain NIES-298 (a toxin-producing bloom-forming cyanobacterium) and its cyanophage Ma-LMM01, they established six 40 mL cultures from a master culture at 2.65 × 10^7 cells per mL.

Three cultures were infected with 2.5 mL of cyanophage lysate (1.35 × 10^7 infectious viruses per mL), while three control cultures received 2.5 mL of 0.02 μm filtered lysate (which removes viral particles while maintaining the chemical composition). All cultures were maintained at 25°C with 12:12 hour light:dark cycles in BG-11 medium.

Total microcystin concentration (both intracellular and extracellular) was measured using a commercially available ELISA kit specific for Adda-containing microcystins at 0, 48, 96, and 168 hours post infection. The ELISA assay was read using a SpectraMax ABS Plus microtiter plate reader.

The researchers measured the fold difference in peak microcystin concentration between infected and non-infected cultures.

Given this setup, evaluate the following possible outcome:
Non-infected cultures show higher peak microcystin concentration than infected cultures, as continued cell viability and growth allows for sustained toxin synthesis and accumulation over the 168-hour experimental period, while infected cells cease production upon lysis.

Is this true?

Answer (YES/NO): NO